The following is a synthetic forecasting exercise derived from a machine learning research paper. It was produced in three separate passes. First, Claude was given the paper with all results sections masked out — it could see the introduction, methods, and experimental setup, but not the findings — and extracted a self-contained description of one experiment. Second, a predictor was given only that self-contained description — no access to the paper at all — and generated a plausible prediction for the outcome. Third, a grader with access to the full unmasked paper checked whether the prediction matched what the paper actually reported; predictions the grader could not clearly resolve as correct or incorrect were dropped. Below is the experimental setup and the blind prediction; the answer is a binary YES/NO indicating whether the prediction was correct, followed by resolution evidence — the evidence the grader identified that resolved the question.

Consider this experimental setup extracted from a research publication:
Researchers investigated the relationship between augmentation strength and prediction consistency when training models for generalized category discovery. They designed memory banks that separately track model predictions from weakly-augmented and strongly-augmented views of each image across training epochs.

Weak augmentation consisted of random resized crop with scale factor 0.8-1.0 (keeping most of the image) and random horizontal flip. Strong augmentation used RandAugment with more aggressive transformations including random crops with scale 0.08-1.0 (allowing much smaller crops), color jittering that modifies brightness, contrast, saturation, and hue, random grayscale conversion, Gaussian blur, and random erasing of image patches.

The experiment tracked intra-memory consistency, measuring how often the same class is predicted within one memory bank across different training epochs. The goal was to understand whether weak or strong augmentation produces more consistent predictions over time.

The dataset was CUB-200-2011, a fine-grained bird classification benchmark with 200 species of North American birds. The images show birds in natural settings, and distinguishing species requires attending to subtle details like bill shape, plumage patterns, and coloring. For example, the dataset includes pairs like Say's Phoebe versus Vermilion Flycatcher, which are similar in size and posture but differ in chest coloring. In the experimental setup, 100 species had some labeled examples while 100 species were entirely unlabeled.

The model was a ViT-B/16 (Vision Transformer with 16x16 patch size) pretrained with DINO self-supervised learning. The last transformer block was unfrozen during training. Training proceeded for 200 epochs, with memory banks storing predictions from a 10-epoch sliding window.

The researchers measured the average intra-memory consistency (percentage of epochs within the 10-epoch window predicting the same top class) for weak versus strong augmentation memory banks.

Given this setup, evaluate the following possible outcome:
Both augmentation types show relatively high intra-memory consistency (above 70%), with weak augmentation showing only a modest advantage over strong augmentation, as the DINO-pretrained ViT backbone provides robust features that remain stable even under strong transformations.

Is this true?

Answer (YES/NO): NO